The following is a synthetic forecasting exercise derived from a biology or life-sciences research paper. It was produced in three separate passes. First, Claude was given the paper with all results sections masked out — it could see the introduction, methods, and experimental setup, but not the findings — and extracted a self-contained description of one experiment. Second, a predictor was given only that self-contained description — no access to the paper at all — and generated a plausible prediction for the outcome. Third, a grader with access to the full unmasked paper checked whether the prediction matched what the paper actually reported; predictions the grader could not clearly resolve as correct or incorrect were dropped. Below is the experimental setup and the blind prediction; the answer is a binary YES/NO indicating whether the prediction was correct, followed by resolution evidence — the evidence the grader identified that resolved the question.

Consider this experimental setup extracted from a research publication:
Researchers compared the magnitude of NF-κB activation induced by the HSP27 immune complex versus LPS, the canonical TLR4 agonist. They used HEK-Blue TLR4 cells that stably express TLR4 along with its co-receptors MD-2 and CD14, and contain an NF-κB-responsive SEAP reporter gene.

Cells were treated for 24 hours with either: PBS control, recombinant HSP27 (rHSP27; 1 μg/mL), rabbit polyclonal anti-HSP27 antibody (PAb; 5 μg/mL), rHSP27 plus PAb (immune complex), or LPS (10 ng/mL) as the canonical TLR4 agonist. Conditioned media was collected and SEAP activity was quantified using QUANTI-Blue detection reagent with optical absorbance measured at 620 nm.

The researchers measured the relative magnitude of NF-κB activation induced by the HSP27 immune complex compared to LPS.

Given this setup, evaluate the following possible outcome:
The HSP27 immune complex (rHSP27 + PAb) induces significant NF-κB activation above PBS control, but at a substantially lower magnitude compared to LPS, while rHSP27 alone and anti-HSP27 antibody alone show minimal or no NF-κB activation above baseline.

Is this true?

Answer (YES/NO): NO